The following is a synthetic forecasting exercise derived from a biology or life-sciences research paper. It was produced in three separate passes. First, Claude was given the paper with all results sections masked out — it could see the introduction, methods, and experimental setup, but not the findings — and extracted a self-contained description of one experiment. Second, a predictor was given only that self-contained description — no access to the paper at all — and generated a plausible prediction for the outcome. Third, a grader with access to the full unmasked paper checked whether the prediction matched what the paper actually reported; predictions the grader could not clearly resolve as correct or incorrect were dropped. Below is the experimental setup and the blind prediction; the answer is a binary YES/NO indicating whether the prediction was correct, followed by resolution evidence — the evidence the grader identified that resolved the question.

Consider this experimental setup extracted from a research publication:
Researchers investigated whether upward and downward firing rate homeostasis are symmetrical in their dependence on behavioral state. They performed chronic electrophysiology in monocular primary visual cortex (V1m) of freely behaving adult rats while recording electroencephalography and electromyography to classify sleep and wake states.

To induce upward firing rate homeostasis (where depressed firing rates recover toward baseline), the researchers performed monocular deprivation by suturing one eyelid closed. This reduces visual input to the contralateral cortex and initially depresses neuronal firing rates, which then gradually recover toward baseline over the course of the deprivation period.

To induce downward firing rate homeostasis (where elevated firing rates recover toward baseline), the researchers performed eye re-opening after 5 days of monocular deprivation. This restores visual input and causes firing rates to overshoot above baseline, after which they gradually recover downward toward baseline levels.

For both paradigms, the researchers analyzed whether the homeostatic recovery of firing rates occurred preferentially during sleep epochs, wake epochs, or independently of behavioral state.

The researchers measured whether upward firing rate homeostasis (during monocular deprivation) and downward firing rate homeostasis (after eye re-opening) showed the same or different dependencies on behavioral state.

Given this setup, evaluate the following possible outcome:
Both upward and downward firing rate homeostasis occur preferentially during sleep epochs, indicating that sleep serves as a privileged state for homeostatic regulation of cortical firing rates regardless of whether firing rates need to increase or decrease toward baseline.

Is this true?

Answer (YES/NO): NO